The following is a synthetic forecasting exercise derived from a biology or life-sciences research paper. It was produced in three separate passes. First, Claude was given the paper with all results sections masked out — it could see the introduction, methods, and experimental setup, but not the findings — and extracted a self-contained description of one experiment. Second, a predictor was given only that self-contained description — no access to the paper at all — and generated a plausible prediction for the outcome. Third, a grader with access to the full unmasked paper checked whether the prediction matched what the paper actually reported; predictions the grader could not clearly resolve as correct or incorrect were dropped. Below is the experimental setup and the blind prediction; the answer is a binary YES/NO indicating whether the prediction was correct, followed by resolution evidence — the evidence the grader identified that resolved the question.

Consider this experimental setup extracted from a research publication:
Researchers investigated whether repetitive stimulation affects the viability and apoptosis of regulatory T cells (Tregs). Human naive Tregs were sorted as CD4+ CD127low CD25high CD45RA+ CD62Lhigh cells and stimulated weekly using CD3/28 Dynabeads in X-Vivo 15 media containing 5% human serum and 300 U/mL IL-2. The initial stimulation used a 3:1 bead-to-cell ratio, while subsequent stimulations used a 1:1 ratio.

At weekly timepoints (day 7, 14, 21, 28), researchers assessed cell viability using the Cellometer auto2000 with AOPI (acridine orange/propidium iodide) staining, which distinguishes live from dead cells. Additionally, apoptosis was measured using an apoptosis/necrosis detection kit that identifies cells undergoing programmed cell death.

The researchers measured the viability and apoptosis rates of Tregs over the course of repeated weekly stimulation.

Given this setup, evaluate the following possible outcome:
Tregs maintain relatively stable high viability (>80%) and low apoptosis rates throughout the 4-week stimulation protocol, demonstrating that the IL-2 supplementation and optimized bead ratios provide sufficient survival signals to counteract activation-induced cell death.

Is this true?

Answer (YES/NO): NO